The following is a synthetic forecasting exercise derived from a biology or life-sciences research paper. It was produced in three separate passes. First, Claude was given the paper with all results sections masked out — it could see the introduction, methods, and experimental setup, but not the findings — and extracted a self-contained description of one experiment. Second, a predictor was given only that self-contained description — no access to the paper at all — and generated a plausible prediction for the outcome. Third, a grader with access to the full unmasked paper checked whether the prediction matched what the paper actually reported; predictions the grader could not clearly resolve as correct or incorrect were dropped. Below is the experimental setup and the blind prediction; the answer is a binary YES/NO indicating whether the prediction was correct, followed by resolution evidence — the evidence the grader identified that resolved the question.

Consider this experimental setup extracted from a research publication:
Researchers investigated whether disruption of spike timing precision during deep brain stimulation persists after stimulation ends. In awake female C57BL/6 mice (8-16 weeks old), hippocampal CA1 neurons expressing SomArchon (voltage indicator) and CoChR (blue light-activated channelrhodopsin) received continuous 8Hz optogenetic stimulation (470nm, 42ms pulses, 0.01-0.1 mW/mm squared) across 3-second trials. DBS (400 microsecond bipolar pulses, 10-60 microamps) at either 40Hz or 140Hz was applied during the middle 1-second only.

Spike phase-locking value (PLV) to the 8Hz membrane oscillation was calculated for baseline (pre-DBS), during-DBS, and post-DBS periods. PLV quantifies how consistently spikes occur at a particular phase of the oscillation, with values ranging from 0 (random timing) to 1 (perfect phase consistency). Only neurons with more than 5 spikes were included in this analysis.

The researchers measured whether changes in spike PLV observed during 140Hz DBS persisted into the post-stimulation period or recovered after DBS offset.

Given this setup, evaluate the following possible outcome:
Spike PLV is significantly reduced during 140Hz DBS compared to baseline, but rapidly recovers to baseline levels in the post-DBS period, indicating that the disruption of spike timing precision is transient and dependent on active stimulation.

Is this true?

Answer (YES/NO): YES